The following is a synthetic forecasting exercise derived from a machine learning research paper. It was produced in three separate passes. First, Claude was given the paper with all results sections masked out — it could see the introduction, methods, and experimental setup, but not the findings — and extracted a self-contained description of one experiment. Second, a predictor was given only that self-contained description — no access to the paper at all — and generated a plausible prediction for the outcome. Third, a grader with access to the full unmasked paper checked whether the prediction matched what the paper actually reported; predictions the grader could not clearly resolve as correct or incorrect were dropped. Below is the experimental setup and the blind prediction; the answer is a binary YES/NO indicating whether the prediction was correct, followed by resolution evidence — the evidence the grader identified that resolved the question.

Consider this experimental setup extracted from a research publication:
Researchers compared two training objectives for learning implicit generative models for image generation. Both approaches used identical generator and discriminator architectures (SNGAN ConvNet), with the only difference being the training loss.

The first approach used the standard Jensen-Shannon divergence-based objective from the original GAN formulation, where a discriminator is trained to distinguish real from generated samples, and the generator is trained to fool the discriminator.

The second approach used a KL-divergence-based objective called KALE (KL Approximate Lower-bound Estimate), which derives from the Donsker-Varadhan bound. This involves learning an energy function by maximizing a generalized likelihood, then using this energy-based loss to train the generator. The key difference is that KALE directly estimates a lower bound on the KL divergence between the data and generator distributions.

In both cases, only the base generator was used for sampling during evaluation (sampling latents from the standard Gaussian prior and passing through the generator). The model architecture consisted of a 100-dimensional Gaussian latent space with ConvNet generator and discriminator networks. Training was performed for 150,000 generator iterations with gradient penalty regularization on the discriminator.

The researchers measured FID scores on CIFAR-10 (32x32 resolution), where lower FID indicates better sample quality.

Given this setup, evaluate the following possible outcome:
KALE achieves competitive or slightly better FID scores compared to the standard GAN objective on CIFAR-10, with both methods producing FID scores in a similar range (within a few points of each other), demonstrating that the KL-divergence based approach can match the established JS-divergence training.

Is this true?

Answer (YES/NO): YES